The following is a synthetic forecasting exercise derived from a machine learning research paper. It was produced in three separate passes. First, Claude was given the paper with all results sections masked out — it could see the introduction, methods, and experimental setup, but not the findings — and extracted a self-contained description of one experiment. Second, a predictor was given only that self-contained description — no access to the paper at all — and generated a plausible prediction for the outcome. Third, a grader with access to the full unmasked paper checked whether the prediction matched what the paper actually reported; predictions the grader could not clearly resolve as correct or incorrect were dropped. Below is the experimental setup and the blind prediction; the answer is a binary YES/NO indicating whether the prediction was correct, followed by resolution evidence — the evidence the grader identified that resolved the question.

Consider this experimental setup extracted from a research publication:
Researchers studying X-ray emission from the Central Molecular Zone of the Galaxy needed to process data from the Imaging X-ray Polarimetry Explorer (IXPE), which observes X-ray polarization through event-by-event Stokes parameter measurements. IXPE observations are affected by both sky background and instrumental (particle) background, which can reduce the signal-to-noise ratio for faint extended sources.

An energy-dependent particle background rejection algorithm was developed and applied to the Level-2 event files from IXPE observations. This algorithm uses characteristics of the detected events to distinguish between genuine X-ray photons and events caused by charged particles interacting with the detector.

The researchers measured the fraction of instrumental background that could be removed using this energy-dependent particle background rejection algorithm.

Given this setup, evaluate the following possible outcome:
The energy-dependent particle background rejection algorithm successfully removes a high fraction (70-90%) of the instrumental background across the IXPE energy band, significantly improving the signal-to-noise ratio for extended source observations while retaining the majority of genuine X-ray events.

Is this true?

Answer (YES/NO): NO